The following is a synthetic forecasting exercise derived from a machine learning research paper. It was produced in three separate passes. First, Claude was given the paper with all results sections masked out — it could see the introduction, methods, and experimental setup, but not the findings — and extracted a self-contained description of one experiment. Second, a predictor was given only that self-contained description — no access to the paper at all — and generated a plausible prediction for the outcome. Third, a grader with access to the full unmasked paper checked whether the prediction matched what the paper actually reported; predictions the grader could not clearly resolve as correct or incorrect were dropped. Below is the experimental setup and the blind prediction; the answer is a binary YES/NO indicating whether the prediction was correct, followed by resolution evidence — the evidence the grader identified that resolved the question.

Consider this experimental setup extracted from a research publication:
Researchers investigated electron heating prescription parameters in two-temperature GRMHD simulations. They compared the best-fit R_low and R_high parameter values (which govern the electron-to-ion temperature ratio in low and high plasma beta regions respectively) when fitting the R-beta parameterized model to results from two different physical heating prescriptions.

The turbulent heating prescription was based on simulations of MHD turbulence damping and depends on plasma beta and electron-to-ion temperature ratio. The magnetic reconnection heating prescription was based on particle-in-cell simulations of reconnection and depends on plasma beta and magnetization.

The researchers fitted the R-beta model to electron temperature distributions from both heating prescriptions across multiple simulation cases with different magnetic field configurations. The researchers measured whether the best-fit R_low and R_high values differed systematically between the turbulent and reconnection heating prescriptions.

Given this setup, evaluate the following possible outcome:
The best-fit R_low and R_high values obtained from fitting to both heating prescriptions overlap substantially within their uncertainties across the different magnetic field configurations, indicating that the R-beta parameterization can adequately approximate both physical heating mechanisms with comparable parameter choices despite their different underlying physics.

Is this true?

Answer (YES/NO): NO